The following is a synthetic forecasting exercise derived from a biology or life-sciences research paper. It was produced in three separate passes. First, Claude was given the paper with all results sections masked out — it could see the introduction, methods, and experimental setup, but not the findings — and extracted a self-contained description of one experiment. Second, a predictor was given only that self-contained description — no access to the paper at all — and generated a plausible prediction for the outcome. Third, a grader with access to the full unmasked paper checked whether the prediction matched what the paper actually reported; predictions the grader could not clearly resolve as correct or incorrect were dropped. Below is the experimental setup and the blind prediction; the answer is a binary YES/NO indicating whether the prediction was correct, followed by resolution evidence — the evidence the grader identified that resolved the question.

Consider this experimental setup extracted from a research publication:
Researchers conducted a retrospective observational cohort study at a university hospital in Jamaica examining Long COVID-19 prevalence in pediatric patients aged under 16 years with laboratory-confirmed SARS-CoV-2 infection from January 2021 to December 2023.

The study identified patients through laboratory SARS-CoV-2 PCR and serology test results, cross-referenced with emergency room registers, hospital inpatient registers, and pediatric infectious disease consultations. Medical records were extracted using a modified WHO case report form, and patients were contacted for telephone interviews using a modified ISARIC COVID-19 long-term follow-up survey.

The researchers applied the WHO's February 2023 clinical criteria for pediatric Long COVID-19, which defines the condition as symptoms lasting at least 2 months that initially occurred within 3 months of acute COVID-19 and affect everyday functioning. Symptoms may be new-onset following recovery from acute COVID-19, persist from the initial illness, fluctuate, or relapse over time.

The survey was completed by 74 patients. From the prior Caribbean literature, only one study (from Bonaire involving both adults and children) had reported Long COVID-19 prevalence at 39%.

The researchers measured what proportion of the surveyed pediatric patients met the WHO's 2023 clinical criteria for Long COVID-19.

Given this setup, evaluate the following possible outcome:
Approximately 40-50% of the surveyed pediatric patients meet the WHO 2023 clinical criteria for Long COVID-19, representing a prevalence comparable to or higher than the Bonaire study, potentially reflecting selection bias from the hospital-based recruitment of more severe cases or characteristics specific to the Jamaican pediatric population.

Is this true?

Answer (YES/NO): YES